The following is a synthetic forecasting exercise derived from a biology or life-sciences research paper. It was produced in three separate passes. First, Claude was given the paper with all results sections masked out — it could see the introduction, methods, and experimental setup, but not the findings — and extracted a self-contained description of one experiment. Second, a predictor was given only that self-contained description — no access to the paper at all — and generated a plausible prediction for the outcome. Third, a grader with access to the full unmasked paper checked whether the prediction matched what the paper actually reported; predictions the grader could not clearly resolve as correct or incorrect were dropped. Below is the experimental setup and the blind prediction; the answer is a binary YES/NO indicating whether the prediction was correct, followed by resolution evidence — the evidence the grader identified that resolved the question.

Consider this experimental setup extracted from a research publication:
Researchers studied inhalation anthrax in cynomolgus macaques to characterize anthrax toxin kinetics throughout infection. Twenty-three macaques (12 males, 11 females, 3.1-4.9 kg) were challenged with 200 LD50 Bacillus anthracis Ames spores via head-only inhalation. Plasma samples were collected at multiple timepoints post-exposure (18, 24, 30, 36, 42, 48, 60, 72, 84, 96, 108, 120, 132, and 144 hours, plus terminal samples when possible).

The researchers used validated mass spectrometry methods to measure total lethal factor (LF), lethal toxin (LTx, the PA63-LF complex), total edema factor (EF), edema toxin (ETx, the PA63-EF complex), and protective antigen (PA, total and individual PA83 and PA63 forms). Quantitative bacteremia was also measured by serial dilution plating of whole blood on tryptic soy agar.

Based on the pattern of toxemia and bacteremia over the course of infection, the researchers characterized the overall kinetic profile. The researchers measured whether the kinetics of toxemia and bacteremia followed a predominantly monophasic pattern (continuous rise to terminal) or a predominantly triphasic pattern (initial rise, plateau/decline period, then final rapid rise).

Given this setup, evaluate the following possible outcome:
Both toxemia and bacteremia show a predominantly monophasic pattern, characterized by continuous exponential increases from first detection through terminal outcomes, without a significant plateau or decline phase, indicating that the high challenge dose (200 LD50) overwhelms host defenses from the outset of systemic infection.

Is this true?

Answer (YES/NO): NO